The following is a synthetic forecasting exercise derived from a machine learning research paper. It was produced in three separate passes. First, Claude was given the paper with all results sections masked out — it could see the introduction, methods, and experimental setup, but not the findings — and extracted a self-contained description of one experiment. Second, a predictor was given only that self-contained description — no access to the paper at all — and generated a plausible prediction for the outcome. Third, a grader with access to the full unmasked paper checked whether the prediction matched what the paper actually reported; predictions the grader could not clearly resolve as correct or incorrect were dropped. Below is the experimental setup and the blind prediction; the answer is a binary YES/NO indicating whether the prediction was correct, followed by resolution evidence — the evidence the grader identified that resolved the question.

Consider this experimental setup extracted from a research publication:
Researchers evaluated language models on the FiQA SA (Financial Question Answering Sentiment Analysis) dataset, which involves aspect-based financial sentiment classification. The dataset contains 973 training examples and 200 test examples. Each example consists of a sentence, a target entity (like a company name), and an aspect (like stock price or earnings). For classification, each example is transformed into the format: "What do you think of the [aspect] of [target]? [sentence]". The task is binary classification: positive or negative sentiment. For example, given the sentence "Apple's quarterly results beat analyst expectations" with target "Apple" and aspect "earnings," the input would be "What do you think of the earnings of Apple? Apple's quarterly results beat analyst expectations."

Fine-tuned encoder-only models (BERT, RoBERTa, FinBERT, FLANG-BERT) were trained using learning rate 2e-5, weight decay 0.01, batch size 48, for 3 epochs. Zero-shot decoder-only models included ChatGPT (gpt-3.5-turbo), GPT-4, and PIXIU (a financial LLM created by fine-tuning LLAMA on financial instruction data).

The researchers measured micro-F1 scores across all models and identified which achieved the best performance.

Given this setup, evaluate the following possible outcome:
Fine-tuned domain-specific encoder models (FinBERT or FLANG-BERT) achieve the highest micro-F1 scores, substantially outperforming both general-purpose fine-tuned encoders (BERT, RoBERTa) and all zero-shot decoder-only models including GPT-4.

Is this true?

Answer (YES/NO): NO